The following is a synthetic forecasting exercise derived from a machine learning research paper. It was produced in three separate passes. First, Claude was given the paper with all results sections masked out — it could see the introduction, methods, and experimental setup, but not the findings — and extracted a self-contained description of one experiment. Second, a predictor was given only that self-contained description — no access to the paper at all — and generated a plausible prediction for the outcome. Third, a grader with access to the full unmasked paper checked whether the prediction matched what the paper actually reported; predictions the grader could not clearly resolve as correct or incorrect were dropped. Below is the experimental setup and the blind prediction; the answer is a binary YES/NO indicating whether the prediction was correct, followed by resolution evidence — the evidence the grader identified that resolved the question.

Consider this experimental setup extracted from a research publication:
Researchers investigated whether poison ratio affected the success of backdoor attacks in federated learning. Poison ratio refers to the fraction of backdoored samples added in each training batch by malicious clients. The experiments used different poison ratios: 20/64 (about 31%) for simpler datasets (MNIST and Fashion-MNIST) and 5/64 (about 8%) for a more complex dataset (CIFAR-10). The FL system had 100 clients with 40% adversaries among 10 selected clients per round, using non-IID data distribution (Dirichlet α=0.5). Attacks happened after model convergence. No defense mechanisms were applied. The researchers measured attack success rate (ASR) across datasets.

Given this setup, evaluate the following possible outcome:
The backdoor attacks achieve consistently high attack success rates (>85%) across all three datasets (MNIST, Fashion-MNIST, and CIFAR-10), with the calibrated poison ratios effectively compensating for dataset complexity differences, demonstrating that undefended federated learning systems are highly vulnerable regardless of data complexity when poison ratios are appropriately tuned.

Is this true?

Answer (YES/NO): NO